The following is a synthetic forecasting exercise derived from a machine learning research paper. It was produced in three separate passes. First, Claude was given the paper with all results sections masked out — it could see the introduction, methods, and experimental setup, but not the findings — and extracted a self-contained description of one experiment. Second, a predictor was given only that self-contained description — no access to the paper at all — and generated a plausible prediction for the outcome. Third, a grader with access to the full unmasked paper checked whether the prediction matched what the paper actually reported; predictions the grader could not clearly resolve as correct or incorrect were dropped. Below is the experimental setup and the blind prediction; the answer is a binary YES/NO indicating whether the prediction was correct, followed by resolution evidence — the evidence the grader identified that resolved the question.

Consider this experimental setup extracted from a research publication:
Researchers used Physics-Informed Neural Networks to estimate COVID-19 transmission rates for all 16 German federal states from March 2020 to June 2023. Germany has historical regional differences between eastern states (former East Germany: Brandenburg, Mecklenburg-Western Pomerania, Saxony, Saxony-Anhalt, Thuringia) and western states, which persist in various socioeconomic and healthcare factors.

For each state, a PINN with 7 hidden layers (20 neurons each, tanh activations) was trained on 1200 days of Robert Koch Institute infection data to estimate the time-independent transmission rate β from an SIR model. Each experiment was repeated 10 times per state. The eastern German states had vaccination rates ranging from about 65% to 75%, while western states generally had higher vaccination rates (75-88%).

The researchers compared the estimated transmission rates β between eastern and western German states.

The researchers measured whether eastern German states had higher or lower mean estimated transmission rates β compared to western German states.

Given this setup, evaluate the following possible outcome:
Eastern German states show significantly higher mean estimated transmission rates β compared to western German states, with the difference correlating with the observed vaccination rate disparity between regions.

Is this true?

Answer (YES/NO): YES